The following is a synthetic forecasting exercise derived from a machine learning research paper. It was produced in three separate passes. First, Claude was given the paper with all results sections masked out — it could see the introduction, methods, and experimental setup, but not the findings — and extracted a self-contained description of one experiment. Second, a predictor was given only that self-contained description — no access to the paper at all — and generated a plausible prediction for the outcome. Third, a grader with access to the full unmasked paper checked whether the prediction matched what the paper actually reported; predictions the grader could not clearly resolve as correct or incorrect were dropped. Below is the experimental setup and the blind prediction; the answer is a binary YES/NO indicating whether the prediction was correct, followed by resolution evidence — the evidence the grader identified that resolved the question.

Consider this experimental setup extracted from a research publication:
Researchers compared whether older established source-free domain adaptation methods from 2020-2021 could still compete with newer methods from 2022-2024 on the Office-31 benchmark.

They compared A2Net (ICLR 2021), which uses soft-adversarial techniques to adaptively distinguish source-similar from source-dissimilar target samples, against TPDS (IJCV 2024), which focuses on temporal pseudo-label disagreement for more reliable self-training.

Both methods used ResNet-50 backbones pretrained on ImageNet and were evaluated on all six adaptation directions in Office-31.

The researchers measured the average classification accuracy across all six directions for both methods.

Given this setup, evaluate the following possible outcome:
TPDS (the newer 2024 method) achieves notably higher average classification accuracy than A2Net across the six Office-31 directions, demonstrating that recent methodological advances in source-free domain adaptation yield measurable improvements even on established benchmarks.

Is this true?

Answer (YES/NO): NO